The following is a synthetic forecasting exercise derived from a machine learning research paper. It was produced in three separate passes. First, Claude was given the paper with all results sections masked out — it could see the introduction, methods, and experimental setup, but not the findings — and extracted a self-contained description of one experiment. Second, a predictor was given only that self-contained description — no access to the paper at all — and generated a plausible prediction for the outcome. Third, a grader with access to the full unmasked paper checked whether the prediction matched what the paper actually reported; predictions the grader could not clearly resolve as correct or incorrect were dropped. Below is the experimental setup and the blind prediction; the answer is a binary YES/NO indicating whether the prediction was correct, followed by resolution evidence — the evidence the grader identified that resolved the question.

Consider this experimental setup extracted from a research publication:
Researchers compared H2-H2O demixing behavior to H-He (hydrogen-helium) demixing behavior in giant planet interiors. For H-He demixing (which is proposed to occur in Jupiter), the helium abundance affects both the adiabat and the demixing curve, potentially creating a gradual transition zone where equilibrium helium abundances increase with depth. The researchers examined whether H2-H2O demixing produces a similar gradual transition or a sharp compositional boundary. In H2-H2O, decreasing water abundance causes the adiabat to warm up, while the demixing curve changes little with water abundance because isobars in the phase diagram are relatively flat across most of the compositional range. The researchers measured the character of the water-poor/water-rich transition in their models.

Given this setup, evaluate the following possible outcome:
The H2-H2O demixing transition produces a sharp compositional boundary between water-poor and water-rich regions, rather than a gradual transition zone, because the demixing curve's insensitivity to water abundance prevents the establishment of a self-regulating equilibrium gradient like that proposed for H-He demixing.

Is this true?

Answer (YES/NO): YES